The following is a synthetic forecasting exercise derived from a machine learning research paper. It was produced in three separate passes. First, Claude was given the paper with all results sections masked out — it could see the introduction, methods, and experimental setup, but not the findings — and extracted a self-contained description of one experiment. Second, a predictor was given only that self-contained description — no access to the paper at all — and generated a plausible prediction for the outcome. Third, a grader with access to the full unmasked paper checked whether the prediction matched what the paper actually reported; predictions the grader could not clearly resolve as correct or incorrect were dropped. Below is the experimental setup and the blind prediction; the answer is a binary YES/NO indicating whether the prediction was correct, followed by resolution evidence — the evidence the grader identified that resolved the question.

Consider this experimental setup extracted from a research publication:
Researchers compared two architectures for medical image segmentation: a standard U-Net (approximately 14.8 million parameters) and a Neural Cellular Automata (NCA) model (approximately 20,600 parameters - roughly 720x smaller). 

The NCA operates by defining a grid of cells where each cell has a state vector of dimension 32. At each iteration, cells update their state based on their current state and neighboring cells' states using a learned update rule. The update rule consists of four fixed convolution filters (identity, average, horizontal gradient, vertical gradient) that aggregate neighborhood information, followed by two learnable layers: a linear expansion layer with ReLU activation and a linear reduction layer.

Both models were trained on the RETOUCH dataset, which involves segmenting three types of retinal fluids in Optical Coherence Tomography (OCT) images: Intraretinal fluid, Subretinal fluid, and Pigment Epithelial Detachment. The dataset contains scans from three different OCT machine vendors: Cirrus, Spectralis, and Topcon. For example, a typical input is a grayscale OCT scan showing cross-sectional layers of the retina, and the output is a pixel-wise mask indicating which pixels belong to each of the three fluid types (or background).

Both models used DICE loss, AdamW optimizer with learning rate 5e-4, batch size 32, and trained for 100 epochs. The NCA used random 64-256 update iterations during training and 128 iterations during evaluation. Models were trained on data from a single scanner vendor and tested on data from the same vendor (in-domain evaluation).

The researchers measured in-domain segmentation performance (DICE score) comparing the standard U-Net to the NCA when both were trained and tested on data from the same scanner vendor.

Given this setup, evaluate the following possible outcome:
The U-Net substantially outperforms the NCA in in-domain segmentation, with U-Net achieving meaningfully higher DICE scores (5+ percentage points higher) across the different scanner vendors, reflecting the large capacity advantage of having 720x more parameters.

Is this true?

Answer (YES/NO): NO